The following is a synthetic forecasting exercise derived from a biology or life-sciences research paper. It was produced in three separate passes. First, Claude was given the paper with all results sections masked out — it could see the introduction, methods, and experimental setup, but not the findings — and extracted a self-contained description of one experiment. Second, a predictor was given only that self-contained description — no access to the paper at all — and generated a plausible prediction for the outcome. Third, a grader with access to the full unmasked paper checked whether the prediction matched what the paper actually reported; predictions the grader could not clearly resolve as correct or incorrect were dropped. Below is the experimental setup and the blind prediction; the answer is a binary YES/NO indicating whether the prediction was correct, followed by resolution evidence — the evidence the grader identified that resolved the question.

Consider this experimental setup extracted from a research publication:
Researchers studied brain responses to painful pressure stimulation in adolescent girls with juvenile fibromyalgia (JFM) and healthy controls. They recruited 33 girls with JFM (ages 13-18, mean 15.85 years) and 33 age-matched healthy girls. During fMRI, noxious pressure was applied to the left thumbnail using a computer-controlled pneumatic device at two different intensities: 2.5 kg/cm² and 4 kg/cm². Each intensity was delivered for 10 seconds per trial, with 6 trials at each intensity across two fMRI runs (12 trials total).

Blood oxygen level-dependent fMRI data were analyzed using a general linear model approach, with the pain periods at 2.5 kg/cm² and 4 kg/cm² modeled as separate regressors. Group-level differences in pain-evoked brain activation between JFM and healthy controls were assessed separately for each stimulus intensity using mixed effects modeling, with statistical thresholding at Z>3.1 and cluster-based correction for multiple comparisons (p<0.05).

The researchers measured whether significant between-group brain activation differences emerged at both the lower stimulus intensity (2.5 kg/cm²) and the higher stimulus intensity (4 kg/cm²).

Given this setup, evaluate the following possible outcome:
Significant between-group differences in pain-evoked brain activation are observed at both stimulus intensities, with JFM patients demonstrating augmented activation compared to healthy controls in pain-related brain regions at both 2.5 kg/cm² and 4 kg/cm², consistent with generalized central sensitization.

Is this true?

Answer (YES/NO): NO